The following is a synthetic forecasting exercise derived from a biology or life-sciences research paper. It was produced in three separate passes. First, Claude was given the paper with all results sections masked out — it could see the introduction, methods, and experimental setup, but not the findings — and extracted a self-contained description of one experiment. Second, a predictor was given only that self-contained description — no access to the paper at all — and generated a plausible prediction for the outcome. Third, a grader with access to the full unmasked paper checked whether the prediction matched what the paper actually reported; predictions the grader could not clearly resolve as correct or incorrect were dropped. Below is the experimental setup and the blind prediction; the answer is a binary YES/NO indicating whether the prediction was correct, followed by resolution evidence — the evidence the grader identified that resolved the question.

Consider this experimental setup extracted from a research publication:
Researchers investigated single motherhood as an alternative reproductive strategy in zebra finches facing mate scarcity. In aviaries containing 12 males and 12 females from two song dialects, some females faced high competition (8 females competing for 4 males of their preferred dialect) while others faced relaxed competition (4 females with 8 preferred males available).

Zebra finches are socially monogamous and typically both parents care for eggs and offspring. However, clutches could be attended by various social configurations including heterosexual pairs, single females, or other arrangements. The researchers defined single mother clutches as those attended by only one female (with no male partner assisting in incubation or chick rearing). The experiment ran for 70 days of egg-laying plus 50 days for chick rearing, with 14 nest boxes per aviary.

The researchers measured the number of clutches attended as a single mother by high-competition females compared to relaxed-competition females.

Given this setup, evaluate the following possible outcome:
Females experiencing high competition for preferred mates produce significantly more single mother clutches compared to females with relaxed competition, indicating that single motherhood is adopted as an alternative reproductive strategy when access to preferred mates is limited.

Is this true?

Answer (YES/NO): NO